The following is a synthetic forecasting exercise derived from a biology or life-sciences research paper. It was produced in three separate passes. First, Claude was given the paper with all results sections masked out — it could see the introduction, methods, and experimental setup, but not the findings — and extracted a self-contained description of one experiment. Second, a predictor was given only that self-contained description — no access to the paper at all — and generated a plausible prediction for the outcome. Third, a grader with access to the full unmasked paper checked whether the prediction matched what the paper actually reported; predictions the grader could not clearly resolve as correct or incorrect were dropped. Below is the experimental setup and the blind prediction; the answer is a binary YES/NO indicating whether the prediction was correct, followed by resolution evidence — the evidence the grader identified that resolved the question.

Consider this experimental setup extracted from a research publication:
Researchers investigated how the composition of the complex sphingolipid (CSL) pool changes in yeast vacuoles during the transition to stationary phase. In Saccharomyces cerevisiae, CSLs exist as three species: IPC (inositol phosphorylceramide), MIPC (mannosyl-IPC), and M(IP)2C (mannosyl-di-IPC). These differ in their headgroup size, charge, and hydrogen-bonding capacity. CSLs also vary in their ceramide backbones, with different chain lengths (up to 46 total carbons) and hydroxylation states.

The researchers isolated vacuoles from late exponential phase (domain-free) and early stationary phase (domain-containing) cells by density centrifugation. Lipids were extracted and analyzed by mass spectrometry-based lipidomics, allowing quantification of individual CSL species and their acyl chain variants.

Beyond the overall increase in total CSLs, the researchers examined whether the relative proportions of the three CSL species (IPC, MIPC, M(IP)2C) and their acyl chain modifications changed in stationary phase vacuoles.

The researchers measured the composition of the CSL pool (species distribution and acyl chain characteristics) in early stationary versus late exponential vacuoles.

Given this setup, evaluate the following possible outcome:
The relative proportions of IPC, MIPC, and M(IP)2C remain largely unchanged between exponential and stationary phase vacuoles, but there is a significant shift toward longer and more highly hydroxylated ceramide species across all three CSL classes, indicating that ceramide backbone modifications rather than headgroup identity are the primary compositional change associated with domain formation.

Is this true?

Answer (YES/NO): NO